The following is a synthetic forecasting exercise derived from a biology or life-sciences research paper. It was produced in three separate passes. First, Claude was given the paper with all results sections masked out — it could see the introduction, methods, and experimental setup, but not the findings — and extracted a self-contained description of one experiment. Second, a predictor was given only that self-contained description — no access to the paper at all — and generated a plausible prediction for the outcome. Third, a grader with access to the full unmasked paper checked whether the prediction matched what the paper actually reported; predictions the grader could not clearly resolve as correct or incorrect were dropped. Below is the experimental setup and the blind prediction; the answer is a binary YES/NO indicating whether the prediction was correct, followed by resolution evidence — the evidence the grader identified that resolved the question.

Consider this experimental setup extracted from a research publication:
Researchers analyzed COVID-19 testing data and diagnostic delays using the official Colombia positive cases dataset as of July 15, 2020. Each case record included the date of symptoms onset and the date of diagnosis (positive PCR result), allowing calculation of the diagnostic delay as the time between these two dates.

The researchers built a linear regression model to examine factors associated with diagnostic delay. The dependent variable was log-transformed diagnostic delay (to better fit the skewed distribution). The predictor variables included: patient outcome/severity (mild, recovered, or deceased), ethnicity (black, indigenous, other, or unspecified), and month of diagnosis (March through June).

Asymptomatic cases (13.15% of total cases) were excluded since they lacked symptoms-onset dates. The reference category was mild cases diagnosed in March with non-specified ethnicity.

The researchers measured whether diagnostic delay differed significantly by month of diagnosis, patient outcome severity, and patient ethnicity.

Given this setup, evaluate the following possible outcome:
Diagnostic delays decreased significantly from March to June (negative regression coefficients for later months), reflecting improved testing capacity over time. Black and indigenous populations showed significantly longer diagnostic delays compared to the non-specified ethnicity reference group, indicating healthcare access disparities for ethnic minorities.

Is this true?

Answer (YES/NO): NO